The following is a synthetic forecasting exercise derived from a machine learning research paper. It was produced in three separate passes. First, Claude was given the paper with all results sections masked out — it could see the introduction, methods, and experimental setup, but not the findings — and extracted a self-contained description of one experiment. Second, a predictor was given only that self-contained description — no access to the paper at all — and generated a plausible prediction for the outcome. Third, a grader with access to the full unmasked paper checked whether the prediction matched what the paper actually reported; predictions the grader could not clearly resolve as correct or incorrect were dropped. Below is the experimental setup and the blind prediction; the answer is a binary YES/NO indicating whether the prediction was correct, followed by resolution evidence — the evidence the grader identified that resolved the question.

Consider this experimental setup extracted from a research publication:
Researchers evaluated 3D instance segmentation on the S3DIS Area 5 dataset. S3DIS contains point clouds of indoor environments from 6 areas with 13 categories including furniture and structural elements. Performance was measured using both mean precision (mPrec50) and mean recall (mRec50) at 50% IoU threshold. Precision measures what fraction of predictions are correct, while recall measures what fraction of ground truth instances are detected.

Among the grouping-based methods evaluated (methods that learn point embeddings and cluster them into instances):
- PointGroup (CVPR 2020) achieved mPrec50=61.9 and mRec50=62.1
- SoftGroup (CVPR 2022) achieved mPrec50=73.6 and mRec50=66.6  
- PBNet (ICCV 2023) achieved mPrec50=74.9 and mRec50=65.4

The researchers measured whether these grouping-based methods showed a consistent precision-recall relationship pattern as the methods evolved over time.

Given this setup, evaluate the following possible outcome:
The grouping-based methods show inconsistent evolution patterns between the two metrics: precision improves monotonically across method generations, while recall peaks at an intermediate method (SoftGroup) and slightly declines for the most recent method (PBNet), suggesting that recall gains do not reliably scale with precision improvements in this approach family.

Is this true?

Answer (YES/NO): YES